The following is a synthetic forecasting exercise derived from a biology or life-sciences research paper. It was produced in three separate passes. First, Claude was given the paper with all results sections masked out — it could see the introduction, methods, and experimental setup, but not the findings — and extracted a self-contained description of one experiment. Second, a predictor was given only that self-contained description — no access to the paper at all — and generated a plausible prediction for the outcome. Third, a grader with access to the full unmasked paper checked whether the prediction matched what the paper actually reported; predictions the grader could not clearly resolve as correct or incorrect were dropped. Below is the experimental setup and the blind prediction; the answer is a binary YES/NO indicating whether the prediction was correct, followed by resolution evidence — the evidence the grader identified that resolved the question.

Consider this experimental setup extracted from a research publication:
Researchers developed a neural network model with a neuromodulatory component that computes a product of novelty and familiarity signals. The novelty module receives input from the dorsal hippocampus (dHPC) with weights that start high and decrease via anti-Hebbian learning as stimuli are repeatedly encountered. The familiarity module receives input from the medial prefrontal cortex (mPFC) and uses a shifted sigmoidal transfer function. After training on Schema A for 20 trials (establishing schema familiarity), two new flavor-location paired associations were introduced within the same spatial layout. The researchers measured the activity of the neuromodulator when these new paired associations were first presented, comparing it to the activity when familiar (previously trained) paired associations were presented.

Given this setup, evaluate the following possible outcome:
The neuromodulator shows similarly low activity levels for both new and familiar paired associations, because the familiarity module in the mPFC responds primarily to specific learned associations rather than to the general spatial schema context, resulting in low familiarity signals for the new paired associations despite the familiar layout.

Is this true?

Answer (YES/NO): NO